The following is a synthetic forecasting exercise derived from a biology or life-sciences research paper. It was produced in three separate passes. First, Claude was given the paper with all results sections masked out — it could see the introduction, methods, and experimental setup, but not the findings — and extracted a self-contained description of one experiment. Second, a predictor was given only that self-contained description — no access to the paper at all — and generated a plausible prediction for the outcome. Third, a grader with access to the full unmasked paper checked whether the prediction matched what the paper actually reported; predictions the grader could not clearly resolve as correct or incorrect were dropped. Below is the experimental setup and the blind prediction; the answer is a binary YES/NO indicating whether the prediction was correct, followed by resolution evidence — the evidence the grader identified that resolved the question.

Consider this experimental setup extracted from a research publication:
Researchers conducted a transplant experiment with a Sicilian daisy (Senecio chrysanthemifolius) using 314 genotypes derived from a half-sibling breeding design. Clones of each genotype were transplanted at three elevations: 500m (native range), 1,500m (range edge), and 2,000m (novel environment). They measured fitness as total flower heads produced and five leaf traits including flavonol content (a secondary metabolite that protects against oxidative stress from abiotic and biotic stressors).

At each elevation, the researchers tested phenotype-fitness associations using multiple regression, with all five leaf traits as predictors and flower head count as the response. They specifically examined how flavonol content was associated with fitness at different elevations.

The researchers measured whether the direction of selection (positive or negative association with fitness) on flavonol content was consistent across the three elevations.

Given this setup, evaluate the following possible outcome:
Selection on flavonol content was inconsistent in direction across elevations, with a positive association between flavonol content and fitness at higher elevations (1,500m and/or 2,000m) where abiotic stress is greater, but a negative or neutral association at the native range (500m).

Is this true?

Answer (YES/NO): YES